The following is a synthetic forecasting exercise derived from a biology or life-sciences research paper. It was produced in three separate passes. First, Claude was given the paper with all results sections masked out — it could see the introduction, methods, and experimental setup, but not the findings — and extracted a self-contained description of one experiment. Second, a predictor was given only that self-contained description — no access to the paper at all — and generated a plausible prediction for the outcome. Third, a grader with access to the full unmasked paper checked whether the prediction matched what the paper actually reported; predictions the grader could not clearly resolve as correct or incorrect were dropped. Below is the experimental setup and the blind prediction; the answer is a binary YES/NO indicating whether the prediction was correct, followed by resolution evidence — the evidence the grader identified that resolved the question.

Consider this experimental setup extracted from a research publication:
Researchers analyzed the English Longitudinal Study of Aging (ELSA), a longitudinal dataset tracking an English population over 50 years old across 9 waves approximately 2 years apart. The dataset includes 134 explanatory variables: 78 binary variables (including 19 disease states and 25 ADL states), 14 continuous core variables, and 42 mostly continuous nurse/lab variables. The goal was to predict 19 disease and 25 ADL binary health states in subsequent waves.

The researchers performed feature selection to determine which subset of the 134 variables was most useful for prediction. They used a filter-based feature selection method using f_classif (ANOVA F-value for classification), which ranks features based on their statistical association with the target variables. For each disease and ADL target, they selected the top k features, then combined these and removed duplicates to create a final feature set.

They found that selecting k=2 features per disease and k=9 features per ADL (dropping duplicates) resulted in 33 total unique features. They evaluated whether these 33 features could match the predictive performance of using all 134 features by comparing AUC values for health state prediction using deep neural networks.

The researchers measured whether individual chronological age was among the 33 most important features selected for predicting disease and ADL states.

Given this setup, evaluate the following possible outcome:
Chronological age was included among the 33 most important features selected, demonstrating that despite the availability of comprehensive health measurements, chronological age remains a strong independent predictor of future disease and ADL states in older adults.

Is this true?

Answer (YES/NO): NO